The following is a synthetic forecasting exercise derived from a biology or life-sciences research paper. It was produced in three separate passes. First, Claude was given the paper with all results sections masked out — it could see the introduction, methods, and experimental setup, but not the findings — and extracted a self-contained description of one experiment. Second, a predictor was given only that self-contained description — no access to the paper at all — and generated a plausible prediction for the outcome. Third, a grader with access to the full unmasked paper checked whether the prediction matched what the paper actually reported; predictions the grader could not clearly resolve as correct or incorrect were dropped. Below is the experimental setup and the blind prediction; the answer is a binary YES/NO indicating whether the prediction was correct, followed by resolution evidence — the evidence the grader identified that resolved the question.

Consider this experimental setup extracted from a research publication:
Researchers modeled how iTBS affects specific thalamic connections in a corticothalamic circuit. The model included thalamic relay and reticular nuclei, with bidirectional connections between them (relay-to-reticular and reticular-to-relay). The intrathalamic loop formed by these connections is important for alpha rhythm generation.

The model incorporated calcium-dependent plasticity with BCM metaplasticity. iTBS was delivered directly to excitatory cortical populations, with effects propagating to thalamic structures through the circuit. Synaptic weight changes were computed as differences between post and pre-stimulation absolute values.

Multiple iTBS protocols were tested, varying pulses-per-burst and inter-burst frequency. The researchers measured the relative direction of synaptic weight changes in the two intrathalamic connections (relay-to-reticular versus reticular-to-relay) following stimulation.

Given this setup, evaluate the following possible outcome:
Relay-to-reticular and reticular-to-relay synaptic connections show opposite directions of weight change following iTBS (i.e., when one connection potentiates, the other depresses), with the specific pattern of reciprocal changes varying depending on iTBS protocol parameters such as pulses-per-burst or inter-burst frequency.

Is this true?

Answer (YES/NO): NO